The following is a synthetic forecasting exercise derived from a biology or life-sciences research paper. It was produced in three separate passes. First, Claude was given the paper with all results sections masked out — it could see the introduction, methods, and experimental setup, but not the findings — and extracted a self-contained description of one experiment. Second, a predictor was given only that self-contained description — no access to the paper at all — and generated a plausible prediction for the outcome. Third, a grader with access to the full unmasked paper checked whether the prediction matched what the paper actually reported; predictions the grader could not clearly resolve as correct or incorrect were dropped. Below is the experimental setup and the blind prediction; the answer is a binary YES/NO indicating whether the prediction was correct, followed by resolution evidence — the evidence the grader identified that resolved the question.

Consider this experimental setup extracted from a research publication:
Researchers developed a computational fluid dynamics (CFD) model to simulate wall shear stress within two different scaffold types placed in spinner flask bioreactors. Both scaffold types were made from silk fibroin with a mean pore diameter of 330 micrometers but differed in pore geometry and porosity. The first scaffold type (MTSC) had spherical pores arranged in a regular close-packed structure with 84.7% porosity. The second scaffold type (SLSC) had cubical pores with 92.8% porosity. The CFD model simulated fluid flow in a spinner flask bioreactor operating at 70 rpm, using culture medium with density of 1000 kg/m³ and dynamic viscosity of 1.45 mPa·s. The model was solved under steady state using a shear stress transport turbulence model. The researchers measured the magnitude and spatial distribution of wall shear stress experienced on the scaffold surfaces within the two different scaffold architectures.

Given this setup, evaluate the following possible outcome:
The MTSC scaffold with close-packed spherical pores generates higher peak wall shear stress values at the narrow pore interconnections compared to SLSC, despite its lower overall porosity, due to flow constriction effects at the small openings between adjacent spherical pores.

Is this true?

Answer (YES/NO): NO